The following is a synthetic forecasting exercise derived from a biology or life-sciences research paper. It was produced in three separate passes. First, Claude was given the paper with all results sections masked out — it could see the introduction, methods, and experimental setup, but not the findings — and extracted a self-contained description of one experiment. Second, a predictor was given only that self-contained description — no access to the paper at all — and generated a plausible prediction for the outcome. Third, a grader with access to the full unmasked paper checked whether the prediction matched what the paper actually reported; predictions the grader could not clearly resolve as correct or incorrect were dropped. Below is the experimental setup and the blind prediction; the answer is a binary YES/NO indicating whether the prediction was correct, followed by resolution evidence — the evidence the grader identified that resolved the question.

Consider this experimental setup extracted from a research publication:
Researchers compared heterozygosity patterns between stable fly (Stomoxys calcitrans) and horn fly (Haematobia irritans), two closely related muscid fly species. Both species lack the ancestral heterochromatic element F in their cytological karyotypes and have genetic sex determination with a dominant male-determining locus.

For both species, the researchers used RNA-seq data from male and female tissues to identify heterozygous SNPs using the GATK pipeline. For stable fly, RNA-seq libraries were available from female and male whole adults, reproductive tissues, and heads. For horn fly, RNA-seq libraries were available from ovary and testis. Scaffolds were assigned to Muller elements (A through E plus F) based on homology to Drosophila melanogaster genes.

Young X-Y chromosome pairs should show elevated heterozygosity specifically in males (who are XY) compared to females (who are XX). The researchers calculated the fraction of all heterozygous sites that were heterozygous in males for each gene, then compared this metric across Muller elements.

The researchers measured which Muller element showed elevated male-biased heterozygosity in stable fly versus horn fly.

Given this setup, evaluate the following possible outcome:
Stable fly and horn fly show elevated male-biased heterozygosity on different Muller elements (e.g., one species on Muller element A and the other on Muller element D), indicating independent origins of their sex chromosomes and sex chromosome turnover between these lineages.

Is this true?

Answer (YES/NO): YES